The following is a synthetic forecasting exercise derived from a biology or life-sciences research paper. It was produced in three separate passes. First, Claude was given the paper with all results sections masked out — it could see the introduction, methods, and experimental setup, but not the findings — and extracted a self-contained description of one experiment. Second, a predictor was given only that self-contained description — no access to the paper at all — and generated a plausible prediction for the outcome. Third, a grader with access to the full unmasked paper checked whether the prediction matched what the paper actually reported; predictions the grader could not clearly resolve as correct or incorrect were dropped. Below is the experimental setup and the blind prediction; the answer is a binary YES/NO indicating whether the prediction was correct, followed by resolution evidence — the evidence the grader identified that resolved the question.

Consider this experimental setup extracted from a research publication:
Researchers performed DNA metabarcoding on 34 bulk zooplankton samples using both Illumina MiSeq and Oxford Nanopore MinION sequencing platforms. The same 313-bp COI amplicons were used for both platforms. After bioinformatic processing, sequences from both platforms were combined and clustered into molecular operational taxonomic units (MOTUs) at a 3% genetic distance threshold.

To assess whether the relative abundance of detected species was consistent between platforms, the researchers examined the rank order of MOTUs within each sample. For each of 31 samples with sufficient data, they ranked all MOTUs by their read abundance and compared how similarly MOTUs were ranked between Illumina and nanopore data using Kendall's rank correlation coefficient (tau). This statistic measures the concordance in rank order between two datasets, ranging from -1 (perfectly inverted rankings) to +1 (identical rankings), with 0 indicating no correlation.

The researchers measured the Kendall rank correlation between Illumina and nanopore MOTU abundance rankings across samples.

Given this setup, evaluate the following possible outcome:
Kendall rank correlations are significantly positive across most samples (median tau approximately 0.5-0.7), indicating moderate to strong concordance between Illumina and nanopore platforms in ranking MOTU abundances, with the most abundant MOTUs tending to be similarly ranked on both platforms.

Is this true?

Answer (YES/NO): YES